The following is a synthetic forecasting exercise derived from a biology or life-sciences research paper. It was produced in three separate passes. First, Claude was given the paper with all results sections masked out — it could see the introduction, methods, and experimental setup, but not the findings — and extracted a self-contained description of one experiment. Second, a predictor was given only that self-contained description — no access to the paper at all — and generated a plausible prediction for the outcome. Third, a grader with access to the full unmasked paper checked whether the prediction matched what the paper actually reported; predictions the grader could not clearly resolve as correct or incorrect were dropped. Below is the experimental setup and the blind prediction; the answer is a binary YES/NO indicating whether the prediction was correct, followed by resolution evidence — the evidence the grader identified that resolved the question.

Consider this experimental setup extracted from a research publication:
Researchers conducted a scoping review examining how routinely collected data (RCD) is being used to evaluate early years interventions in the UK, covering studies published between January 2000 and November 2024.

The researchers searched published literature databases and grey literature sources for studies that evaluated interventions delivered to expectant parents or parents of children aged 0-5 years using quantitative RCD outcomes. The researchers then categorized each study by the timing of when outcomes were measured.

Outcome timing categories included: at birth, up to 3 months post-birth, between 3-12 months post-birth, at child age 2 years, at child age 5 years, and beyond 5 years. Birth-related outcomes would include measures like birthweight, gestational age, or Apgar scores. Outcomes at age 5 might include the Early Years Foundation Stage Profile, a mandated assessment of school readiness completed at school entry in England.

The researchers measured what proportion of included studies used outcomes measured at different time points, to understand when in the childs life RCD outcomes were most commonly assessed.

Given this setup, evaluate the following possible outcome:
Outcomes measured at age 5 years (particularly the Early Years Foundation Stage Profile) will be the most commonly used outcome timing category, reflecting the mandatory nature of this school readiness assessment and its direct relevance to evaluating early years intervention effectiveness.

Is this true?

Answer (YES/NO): NO